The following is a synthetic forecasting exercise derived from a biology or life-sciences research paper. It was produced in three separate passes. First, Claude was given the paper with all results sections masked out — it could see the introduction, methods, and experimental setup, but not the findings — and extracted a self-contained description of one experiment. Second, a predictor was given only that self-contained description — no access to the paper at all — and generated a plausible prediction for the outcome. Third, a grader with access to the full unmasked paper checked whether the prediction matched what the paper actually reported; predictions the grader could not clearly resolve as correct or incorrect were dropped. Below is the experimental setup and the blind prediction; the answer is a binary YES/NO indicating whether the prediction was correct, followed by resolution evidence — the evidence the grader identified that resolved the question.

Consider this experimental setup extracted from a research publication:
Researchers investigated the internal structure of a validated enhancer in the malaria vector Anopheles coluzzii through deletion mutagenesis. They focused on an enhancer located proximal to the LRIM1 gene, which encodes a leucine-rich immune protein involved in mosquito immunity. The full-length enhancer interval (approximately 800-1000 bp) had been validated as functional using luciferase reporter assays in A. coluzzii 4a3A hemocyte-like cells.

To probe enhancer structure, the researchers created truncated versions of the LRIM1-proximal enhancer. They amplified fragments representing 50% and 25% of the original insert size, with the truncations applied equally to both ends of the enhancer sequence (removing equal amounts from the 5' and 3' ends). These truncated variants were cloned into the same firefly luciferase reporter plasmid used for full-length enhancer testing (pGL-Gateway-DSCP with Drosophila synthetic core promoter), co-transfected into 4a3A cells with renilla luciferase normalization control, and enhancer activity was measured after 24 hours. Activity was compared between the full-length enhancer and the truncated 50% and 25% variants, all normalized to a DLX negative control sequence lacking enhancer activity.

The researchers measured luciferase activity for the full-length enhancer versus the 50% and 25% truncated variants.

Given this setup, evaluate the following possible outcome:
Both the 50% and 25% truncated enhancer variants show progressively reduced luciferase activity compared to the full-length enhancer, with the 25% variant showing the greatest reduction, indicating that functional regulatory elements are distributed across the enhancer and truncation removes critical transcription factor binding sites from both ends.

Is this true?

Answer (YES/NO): NO